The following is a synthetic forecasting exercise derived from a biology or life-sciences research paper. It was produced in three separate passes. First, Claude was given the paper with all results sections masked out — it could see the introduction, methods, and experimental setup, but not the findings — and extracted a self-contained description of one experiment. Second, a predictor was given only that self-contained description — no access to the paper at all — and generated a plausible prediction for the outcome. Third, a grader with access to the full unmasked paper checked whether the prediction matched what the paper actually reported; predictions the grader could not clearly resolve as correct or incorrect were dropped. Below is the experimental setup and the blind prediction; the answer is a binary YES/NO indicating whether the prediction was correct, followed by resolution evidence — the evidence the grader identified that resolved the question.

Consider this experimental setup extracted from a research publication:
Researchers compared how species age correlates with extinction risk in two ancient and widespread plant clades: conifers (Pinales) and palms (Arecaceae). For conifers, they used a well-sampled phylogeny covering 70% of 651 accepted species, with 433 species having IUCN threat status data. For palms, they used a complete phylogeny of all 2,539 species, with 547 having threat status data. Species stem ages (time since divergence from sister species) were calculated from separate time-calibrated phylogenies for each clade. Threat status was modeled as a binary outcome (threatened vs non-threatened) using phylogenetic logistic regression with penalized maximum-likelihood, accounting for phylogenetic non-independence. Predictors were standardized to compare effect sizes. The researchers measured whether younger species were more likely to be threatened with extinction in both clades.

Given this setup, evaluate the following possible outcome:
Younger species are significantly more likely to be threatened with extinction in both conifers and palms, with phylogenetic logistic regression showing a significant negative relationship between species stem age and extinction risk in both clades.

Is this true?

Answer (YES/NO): NO